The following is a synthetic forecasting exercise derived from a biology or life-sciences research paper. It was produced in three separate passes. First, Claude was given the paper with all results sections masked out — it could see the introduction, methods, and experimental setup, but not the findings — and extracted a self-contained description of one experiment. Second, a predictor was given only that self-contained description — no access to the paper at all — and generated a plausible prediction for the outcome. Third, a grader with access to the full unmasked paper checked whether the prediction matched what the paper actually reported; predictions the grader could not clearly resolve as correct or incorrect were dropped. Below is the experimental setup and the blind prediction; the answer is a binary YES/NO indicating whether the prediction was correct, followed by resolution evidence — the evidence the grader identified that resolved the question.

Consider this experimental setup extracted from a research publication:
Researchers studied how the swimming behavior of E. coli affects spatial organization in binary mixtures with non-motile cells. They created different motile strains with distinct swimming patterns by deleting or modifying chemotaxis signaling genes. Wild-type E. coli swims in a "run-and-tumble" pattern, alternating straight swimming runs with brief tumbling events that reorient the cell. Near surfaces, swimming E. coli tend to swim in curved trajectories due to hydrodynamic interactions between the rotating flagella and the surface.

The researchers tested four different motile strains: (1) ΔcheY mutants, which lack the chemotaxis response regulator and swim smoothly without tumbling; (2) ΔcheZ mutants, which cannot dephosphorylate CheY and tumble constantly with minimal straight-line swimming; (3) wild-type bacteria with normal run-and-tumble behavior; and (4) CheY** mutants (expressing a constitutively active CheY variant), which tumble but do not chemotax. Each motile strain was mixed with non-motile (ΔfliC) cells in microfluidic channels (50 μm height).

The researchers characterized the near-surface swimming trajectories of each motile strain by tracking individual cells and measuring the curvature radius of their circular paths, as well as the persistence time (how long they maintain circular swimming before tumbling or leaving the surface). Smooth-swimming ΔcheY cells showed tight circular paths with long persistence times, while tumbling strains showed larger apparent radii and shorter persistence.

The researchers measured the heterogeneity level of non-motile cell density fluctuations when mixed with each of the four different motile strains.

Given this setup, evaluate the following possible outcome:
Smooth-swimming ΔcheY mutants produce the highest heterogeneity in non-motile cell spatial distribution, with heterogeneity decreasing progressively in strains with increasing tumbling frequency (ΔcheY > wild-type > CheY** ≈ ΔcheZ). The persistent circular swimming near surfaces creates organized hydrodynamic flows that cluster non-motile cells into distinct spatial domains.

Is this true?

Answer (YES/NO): NO